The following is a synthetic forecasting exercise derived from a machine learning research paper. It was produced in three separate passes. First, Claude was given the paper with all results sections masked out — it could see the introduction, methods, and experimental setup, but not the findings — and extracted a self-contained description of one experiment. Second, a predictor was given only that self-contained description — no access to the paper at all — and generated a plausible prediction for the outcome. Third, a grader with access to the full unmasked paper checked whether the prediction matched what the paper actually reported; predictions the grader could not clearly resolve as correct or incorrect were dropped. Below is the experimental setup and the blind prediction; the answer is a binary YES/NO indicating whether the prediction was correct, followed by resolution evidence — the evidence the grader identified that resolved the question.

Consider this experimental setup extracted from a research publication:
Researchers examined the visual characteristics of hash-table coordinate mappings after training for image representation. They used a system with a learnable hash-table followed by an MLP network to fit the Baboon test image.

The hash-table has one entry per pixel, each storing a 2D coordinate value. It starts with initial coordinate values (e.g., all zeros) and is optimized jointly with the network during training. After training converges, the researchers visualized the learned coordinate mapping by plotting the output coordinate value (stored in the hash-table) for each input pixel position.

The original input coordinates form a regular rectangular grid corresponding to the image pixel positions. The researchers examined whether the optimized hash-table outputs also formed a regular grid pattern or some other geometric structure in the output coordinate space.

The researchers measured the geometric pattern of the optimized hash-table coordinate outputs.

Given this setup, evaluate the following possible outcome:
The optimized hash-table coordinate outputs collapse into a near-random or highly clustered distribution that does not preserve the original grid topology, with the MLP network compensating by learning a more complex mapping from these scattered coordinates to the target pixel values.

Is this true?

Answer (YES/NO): NO